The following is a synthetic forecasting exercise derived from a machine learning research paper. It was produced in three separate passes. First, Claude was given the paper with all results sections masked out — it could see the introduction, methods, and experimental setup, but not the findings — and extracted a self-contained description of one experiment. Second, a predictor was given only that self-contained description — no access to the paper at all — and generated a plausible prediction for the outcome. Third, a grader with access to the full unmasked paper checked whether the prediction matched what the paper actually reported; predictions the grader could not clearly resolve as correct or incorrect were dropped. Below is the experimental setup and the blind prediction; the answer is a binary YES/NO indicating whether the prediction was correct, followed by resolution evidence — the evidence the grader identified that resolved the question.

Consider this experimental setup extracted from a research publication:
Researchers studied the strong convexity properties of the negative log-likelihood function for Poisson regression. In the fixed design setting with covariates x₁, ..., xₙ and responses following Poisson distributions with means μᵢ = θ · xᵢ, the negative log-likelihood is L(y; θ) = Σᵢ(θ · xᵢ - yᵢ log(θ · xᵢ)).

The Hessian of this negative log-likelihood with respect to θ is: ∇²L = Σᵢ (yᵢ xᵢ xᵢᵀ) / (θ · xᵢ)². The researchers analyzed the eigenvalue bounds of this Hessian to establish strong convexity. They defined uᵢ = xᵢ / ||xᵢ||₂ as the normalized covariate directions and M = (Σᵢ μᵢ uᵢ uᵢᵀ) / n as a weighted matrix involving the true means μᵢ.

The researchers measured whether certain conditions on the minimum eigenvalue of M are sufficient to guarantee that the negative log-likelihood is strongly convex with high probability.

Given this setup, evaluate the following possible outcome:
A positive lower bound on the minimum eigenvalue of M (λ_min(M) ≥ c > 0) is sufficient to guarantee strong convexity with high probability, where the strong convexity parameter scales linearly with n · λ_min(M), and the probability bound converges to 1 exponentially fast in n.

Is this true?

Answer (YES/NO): NO